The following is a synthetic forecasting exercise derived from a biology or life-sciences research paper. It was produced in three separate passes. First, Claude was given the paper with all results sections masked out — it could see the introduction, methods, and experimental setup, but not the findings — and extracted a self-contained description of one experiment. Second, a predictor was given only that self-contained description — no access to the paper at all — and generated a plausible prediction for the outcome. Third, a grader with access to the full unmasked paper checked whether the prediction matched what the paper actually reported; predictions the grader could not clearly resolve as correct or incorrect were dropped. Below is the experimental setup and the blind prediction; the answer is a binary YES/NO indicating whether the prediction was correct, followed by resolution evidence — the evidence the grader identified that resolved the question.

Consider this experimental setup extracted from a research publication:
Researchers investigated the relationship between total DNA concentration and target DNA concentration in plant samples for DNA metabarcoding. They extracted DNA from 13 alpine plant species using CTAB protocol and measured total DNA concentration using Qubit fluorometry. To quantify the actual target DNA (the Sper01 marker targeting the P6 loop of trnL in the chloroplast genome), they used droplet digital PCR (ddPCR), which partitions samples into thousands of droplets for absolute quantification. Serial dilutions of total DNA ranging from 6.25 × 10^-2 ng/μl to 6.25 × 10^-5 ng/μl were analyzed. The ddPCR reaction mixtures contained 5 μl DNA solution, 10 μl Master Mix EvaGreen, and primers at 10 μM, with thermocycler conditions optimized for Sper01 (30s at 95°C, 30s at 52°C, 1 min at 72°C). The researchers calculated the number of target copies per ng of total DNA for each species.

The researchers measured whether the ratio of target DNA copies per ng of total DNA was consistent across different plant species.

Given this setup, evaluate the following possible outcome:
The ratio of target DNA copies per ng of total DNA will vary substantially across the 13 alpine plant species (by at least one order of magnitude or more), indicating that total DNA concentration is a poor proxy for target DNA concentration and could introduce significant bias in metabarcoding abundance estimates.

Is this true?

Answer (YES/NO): NO